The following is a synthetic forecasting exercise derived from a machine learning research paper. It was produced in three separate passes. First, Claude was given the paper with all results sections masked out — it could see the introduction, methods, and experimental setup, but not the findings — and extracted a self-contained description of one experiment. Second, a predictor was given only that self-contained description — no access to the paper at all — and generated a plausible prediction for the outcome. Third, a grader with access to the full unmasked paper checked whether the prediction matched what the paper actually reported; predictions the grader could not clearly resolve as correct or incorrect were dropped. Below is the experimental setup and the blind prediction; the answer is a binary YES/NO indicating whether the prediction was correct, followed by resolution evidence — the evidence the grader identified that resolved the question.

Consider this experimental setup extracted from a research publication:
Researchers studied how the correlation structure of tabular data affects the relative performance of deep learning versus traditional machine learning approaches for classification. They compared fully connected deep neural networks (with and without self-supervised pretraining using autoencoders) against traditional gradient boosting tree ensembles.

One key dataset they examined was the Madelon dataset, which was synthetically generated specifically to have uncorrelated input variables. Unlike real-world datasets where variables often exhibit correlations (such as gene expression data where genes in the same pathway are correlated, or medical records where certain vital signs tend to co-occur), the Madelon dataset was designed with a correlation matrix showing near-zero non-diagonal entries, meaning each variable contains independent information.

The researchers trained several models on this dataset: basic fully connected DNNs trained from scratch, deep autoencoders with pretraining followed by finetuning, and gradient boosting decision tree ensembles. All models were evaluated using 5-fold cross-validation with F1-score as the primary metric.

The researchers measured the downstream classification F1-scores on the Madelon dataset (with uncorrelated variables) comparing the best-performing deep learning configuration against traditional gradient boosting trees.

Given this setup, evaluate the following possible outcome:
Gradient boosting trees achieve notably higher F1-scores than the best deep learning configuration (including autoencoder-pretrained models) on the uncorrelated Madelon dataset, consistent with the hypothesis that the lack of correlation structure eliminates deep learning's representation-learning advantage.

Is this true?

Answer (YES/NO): YES